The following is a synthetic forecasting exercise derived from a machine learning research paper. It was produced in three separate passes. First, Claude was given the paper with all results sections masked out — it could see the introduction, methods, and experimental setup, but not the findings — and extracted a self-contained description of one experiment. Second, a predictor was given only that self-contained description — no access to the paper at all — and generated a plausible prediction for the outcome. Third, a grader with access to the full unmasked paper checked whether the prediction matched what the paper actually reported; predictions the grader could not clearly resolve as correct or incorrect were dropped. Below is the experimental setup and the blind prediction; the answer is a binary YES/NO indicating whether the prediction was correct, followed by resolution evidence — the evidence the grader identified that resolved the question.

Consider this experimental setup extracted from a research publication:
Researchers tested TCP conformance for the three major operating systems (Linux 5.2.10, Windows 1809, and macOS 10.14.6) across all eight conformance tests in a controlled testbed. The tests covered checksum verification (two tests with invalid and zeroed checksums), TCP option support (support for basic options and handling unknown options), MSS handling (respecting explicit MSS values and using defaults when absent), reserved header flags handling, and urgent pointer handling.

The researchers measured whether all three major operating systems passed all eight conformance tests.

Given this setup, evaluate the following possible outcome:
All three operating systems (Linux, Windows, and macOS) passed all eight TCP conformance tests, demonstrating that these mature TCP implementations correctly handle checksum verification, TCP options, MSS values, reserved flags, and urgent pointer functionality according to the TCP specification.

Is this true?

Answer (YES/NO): NO